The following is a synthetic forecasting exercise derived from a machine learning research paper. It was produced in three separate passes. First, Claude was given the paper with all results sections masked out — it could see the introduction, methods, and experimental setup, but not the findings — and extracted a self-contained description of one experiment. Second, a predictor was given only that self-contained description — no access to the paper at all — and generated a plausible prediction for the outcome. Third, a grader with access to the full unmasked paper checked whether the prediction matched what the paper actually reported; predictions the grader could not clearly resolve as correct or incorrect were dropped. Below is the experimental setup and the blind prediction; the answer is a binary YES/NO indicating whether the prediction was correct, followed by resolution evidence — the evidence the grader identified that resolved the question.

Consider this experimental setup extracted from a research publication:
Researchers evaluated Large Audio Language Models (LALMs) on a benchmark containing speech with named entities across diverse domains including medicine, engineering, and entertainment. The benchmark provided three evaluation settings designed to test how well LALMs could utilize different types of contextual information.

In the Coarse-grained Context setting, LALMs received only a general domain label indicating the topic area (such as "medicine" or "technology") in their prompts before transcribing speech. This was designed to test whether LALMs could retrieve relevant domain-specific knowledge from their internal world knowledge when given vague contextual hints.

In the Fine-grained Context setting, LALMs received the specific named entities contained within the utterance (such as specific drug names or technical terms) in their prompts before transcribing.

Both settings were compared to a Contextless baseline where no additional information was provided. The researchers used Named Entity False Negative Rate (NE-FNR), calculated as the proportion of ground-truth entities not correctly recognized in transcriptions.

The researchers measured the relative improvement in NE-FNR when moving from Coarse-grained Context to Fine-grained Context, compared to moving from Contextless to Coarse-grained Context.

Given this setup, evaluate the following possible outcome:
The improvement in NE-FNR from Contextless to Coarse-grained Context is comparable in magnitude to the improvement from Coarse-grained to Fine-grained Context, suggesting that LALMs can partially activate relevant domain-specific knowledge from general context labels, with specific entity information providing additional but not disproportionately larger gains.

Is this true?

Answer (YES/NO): NO